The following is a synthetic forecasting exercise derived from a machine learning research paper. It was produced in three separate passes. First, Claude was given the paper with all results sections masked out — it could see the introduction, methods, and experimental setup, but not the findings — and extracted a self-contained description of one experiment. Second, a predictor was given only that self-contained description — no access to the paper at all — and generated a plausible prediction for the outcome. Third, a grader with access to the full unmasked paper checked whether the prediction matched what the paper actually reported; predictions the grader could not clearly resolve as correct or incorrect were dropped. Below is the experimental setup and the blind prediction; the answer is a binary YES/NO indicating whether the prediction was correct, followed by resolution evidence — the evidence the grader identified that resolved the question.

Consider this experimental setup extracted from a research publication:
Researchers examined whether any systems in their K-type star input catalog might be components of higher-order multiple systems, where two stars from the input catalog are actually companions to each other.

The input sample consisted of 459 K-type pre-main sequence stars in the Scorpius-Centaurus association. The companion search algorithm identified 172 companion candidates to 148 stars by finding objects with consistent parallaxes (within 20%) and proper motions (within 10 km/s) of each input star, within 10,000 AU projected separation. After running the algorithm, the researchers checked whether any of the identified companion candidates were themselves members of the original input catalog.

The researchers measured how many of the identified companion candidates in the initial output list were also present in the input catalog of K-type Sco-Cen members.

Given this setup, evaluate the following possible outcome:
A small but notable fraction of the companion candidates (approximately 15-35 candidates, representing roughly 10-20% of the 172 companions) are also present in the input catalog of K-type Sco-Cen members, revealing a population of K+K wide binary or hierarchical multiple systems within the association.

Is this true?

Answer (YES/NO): NO